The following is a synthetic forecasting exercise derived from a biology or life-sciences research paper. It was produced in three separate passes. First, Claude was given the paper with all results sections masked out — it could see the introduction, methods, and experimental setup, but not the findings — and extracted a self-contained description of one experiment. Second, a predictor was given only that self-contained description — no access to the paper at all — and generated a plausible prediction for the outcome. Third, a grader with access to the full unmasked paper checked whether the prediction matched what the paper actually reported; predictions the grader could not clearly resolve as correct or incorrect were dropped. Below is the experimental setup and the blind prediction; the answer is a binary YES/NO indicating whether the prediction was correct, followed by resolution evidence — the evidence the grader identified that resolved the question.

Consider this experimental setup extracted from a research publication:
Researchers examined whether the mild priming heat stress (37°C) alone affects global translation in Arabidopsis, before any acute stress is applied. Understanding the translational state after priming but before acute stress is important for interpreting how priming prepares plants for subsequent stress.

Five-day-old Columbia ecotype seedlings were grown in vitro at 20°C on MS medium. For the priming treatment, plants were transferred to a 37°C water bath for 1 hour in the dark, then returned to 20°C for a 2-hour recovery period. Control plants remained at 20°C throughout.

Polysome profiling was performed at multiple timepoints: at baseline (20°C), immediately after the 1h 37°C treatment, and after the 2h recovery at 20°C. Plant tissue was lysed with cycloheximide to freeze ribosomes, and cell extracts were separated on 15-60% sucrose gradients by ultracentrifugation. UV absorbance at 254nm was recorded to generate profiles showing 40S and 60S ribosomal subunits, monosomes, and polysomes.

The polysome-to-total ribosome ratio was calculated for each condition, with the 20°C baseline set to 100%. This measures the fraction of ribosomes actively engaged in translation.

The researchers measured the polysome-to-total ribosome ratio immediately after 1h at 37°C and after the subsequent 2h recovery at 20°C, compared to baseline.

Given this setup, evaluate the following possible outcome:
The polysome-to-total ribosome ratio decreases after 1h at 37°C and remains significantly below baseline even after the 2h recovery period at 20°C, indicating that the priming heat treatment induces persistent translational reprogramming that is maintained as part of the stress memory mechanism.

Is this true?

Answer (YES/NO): NO